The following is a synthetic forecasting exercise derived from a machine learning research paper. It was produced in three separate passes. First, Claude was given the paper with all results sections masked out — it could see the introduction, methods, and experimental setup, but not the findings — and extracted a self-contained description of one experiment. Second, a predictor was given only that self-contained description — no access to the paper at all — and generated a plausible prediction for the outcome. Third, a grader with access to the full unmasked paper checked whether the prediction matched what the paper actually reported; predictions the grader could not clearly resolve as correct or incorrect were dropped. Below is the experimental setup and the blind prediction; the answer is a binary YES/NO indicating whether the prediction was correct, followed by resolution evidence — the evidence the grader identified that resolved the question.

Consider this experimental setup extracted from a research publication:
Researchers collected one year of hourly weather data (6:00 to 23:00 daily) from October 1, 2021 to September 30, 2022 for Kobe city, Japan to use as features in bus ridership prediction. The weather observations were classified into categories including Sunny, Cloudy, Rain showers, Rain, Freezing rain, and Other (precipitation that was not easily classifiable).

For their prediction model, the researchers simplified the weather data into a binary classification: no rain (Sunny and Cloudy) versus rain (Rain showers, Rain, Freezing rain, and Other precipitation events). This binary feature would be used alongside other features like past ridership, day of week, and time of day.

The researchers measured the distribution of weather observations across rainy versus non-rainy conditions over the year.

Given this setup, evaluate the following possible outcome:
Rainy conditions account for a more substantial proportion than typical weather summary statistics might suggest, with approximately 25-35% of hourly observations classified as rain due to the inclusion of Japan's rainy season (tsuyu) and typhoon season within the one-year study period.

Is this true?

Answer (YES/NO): NO